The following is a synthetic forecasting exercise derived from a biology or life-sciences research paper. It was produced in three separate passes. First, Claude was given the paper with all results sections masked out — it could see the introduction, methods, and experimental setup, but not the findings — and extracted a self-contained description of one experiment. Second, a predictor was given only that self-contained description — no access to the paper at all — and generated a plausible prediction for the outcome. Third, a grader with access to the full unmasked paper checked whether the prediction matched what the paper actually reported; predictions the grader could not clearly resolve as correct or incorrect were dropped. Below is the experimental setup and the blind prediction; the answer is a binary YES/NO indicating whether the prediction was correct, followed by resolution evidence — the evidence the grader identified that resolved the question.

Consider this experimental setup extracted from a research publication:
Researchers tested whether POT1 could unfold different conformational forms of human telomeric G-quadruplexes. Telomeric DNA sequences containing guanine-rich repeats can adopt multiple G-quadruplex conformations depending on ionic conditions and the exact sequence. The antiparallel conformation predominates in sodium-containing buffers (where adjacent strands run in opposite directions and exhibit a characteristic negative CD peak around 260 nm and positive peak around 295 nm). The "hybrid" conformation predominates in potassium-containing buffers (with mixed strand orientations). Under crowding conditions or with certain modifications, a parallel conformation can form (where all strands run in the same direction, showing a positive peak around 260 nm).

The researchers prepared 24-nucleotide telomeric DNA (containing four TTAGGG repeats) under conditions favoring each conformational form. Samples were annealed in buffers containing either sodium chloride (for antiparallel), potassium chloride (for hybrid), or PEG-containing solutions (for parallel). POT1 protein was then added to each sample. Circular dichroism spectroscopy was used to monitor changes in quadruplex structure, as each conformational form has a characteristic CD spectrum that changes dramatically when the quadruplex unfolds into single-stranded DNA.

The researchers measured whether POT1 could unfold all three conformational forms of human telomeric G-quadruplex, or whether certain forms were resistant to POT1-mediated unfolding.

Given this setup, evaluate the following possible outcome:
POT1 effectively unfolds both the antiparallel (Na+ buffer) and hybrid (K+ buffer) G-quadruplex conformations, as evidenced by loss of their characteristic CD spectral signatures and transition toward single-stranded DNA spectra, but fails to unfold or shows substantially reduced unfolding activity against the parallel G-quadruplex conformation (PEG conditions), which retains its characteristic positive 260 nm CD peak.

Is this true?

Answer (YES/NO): NO